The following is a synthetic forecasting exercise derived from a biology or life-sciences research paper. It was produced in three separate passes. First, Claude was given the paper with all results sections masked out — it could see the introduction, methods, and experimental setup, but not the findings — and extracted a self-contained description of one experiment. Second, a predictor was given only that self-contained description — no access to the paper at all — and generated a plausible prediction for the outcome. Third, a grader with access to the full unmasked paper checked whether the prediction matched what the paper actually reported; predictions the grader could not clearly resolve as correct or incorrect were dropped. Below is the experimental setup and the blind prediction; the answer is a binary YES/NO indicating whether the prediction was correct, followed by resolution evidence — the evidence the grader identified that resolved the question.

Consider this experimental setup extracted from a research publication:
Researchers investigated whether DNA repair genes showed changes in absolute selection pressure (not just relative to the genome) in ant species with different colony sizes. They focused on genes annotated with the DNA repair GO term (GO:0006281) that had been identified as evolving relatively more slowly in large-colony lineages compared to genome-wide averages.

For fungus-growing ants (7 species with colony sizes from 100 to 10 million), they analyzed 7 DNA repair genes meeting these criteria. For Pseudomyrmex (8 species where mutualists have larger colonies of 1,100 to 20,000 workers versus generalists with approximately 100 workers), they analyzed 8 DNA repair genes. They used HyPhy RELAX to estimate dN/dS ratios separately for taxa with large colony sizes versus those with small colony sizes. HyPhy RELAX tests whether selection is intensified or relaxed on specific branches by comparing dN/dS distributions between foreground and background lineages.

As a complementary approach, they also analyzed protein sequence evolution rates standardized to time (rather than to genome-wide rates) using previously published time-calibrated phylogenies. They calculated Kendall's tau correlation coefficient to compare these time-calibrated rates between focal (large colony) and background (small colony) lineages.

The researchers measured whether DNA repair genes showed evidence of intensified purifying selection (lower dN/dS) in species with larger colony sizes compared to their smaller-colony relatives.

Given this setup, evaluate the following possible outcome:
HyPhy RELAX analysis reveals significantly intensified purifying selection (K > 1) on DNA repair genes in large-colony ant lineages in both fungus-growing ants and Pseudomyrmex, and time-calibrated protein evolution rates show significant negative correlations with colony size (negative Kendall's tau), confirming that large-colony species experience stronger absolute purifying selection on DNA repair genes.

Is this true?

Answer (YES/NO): NO